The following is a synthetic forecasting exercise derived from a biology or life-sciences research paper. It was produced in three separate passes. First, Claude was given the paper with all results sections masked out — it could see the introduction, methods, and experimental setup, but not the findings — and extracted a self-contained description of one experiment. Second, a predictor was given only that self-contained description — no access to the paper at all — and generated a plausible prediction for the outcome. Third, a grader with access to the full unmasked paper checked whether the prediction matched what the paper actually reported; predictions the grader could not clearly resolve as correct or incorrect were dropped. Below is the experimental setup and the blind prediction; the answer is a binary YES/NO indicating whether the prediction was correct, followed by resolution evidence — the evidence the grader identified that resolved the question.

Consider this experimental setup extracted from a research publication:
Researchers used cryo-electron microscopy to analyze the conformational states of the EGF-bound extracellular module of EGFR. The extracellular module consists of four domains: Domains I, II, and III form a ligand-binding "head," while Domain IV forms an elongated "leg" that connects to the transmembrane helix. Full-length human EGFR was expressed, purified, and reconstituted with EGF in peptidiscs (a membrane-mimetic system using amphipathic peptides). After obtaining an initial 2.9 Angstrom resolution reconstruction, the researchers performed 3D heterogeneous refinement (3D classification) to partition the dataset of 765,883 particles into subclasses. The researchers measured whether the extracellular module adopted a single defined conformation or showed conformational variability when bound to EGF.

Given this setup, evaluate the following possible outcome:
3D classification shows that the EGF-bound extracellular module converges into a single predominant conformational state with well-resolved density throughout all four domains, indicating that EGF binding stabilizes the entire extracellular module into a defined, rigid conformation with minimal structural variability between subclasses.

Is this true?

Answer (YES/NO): NO